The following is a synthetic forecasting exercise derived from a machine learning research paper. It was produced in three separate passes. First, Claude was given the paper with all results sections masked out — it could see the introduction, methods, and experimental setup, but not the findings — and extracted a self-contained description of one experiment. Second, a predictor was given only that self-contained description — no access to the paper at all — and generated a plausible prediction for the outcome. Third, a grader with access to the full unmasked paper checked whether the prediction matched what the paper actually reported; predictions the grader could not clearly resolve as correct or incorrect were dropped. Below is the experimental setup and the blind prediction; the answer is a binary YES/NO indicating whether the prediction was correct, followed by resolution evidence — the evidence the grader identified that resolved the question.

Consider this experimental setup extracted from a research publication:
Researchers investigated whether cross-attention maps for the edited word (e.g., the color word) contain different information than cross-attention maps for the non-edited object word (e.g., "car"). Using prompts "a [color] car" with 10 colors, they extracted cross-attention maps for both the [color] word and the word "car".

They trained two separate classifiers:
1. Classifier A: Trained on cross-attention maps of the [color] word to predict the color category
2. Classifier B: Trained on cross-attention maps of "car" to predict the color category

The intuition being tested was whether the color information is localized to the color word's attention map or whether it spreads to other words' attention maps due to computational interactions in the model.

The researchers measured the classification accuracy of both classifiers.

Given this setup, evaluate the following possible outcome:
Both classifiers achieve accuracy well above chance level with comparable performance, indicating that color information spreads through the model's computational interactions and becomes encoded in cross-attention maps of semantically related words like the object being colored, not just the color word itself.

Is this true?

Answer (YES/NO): NO